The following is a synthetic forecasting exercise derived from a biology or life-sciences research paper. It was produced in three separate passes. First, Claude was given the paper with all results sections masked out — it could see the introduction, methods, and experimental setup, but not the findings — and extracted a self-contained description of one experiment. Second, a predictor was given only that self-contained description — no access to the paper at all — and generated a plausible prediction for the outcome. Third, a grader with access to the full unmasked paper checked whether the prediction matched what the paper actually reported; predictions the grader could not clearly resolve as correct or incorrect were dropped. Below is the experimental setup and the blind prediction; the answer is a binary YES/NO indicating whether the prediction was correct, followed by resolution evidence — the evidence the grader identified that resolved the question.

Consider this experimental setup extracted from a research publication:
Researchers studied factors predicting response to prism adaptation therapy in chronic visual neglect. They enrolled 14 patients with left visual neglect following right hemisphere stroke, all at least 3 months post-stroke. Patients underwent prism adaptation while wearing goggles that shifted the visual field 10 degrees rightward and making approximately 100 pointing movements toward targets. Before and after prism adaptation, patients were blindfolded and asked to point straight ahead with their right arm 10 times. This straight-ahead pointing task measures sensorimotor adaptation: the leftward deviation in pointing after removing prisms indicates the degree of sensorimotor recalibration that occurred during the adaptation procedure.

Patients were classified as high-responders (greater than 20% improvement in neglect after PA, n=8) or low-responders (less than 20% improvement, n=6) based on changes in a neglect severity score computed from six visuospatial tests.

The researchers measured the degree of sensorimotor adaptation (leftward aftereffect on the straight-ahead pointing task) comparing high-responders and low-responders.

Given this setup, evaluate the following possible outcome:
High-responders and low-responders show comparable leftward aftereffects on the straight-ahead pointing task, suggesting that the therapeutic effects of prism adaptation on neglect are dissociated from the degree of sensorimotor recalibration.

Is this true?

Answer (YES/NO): YES